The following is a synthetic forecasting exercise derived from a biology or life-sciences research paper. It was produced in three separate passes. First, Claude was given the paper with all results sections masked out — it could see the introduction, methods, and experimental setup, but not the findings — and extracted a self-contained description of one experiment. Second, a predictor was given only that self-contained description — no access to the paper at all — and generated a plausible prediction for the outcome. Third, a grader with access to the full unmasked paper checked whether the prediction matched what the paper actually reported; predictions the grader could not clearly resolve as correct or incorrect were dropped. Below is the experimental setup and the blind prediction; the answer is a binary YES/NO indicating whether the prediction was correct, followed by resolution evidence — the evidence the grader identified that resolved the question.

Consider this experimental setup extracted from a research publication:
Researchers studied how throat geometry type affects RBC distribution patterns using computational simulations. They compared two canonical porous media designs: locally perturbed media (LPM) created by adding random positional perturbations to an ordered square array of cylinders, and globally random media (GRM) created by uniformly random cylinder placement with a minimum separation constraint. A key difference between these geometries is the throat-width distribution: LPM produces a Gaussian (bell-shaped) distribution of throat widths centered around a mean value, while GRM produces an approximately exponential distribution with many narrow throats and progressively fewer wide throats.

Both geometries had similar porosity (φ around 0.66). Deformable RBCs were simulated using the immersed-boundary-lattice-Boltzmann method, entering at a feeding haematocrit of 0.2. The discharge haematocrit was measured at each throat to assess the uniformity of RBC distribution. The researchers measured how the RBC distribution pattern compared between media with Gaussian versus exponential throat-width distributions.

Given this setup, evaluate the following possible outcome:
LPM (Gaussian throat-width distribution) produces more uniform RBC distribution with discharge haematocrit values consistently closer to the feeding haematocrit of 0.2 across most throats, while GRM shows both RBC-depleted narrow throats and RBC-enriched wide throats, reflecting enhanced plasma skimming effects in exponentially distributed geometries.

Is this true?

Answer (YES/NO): NO